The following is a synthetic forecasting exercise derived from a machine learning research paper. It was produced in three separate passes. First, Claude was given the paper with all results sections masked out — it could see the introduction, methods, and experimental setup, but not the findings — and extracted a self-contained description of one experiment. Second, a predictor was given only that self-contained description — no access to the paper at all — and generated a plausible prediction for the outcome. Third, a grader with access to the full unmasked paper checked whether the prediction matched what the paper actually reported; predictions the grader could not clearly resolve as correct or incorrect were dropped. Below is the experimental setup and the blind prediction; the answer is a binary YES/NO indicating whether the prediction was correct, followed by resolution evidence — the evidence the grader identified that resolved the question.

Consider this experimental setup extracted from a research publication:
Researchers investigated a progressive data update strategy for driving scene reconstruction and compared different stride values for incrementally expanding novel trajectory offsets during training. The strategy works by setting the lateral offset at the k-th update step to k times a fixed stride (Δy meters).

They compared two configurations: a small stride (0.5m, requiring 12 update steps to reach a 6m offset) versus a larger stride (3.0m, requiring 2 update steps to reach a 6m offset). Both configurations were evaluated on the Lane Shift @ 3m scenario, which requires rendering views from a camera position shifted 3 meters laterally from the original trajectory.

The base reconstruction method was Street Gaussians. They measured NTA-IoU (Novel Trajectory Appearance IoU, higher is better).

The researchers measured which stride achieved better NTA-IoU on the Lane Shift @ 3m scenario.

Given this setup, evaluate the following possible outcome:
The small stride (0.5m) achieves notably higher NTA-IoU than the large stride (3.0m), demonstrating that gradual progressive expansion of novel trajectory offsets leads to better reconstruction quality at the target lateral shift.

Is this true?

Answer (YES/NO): NO